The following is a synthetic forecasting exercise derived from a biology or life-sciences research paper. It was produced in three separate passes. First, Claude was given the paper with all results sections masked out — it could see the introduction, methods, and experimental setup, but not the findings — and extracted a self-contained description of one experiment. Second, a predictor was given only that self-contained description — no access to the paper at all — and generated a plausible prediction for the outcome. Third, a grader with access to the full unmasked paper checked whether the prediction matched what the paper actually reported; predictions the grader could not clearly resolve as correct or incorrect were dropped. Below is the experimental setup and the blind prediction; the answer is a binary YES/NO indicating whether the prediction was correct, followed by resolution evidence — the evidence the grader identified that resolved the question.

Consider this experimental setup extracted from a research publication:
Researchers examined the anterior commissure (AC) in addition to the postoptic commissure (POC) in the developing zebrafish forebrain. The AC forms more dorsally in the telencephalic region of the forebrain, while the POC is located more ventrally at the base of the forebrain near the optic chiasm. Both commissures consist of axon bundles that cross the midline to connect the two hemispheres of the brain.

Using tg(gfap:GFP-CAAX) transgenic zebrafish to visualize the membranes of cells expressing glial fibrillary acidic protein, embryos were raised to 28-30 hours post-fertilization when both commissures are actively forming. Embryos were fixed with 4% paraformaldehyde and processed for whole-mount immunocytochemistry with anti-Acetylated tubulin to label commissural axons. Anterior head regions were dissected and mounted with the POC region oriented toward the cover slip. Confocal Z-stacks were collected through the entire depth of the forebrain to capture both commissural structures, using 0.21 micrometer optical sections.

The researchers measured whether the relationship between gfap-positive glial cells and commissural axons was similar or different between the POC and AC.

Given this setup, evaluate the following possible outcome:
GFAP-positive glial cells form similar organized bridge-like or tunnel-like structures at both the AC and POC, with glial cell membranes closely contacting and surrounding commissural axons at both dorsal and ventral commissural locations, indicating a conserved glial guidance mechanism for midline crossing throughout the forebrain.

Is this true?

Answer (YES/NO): YES